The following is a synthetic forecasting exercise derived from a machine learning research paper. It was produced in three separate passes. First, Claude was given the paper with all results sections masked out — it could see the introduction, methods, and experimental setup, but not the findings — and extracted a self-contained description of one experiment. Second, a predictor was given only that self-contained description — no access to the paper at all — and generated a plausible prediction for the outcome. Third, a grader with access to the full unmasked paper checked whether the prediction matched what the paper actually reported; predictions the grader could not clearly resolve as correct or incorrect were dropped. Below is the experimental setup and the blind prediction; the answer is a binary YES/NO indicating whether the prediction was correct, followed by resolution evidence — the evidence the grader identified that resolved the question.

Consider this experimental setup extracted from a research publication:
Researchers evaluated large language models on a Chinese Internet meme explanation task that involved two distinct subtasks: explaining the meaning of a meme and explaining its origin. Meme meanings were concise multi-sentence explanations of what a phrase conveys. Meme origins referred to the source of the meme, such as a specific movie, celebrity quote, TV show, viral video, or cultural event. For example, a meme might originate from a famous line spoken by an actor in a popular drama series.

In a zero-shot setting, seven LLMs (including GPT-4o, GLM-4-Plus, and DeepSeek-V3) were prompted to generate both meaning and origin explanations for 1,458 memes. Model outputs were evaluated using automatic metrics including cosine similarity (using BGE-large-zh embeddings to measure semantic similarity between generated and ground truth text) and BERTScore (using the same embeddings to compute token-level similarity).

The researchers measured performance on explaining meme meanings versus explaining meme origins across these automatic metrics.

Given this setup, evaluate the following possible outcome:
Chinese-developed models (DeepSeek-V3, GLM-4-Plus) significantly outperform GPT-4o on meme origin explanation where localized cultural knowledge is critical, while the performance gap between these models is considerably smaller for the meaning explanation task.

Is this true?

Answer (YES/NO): YES